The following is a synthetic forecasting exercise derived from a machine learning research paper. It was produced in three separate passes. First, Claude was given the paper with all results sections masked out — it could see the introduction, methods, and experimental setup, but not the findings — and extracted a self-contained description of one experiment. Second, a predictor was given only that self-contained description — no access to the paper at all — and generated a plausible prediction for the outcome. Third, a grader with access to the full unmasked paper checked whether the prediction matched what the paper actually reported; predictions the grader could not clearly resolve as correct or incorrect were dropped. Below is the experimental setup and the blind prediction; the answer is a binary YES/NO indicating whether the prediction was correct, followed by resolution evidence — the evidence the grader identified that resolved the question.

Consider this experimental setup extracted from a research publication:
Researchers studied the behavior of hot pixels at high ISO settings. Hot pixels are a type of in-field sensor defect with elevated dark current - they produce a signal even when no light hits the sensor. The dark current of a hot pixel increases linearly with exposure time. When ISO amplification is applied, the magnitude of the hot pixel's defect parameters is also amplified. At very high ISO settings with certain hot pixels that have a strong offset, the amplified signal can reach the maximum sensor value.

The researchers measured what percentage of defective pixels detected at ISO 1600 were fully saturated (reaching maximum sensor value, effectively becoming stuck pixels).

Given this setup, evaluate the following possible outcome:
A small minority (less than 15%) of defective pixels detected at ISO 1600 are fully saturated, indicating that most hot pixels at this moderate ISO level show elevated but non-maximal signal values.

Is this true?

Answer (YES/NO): YES